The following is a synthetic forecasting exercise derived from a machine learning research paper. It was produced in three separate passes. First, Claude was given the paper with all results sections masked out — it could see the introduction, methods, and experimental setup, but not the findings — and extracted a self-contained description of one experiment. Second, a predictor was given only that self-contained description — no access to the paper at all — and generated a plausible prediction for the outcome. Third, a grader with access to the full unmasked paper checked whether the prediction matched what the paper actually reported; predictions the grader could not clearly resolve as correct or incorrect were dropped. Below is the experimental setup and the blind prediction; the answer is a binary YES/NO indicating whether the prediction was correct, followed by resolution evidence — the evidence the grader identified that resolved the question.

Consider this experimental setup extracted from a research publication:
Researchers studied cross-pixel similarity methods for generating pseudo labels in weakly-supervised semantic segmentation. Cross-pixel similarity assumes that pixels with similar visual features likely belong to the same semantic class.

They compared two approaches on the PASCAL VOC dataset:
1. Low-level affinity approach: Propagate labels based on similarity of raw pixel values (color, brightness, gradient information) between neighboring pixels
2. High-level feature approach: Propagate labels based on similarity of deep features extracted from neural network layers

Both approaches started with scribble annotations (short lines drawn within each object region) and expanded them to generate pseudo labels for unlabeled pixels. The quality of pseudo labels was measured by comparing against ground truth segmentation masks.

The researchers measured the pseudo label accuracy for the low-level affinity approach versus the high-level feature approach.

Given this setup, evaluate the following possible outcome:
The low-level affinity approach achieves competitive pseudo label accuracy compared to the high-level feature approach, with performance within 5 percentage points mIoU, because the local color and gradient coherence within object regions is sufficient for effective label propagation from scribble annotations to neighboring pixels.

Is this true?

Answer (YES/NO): YES